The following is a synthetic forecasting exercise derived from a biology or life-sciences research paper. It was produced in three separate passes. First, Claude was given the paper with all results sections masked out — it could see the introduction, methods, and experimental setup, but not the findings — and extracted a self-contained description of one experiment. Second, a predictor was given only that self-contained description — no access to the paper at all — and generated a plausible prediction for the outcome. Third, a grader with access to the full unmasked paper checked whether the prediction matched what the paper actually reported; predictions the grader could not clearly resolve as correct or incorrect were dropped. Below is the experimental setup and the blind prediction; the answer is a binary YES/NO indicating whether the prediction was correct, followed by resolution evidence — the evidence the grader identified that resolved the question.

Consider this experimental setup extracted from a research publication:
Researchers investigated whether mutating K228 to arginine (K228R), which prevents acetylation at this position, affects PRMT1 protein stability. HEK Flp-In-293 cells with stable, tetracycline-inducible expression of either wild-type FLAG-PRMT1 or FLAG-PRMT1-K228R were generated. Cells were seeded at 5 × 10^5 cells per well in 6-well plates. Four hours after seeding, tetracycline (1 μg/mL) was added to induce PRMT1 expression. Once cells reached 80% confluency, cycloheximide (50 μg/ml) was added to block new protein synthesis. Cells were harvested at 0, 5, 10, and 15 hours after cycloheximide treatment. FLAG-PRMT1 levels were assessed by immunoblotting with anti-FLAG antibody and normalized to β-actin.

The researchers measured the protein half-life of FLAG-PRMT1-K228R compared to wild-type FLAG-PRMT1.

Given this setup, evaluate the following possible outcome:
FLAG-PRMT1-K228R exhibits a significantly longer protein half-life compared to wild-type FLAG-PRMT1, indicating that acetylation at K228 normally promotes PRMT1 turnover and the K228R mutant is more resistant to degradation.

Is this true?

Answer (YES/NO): YES